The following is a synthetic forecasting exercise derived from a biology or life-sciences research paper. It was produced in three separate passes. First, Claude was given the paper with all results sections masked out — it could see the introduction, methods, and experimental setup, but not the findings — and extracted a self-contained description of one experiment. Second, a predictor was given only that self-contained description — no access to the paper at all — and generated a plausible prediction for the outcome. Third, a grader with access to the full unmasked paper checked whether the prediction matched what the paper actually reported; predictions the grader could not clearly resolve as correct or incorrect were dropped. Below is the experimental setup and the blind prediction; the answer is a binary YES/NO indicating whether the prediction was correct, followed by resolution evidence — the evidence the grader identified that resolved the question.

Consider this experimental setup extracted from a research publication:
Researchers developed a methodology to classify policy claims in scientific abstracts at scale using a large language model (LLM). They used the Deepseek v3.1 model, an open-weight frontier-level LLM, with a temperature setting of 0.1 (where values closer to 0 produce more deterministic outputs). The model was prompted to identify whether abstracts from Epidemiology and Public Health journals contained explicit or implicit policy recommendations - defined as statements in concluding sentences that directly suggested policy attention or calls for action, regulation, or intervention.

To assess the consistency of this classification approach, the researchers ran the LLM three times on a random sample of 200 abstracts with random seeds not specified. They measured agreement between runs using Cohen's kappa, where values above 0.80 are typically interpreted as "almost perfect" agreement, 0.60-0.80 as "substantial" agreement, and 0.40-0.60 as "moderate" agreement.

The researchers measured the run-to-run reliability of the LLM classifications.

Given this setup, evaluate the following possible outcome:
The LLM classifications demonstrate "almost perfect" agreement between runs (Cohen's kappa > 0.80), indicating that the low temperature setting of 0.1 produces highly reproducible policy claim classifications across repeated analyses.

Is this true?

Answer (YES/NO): YES